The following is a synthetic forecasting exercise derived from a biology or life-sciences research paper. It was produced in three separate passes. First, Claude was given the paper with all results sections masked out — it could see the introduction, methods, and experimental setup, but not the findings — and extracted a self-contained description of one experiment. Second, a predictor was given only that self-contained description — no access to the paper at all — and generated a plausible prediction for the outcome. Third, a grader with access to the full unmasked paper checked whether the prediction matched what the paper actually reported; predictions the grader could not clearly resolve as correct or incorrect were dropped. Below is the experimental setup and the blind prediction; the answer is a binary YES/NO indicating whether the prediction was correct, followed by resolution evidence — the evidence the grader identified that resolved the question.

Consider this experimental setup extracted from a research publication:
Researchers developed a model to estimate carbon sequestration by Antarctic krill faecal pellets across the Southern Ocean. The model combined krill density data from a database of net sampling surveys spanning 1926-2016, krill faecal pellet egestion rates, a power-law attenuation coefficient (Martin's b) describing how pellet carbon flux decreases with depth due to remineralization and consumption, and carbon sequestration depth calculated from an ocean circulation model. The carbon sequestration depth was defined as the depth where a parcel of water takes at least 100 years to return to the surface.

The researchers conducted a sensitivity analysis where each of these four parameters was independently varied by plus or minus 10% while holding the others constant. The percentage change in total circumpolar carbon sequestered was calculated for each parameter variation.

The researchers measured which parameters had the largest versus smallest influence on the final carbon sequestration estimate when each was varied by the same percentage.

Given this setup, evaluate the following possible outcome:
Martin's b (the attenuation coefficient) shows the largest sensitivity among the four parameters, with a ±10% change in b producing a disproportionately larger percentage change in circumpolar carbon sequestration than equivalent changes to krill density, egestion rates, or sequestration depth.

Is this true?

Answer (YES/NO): NO